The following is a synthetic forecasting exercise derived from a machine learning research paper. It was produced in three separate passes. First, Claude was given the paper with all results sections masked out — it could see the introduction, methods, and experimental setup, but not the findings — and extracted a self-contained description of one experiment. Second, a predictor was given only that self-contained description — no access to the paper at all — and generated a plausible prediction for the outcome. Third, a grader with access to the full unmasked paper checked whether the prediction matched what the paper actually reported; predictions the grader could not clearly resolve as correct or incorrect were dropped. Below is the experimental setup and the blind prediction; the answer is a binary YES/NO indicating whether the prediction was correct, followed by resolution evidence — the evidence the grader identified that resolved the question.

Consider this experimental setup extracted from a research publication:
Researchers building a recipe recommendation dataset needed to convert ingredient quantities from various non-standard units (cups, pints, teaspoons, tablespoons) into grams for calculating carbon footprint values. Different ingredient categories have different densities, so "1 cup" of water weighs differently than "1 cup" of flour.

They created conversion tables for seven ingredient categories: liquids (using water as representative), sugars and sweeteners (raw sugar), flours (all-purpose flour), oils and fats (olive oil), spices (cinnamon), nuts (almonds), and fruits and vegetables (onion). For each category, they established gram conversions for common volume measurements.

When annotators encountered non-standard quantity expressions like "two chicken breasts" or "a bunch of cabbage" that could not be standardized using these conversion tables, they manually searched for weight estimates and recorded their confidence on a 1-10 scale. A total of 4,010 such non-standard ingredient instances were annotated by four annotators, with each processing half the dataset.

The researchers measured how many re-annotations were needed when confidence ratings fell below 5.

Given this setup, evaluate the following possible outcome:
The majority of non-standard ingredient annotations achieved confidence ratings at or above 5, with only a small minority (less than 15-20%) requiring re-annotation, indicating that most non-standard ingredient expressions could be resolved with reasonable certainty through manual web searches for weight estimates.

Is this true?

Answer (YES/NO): YES